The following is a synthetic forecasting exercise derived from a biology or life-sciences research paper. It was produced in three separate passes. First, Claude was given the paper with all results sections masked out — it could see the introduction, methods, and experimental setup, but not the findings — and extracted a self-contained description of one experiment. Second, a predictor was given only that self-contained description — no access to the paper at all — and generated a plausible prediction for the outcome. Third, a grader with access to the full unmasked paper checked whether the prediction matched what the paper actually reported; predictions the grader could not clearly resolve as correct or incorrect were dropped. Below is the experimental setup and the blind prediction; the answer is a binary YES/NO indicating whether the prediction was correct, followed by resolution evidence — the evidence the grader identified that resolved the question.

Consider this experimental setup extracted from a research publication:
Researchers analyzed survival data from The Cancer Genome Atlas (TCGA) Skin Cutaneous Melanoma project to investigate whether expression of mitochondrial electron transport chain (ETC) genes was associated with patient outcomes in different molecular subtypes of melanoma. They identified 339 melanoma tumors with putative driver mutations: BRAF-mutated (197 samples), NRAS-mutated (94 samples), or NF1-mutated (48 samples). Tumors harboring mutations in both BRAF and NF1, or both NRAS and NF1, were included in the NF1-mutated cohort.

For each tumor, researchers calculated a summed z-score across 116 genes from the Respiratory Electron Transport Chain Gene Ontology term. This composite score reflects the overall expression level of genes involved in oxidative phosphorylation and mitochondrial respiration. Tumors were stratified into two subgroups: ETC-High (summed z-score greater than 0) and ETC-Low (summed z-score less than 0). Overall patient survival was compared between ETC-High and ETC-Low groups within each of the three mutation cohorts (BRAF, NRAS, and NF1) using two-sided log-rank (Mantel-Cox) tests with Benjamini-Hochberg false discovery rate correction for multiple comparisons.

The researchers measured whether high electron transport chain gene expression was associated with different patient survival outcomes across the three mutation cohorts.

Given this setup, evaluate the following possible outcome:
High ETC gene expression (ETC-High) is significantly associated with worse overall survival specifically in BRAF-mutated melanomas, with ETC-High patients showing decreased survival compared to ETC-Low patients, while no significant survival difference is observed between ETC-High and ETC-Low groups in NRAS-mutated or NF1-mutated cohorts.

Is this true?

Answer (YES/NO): NO